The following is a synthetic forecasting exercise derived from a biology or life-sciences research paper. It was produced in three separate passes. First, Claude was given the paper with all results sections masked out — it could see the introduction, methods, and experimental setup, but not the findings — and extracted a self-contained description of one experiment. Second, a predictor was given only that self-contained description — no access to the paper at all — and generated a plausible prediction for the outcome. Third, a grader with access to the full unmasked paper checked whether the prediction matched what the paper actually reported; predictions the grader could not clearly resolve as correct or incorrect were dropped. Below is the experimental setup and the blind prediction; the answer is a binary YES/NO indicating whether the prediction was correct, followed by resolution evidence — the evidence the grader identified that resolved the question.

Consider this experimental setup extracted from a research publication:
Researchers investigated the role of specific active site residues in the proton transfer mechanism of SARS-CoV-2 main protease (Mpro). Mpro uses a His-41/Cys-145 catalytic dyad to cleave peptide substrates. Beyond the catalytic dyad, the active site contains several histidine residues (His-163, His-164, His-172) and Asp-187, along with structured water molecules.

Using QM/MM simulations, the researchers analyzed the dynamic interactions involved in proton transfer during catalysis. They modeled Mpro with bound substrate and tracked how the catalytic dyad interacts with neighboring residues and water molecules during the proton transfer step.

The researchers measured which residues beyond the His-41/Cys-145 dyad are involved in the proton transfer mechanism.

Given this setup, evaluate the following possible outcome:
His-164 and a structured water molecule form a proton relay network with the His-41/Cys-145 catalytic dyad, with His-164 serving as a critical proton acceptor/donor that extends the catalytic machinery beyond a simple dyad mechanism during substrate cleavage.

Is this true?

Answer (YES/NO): NO